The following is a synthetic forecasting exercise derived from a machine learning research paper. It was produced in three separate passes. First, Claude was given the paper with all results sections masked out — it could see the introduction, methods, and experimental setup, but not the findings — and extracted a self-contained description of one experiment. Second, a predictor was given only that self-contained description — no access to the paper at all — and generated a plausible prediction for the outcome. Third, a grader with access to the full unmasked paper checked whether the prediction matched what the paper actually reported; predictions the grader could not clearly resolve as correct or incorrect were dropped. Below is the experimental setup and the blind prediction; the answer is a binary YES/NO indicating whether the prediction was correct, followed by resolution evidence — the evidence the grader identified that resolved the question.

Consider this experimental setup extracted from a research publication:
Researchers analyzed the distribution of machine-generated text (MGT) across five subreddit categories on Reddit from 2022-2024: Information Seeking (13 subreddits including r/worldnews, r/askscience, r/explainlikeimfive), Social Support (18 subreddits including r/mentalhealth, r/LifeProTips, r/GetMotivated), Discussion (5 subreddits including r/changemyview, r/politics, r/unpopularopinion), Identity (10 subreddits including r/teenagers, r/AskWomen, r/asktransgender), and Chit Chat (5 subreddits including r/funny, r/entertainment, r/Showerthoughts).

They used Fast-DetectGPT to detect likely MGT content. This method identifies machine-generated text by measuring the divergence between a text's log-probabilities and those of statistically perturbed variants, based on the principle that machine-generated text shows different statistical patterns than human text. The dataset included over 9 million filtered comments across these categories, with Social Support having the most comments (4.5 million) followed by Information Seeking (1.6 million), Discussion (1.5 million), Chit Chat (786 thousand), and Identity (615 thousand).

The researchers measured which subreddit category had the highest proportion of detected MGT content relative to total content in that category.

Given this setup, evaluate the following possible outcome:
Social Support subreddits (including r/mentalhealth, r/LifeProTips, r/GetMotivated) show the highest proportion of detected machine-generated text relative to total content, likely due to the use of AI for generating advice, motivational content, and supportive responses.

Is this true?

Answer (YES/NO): NO